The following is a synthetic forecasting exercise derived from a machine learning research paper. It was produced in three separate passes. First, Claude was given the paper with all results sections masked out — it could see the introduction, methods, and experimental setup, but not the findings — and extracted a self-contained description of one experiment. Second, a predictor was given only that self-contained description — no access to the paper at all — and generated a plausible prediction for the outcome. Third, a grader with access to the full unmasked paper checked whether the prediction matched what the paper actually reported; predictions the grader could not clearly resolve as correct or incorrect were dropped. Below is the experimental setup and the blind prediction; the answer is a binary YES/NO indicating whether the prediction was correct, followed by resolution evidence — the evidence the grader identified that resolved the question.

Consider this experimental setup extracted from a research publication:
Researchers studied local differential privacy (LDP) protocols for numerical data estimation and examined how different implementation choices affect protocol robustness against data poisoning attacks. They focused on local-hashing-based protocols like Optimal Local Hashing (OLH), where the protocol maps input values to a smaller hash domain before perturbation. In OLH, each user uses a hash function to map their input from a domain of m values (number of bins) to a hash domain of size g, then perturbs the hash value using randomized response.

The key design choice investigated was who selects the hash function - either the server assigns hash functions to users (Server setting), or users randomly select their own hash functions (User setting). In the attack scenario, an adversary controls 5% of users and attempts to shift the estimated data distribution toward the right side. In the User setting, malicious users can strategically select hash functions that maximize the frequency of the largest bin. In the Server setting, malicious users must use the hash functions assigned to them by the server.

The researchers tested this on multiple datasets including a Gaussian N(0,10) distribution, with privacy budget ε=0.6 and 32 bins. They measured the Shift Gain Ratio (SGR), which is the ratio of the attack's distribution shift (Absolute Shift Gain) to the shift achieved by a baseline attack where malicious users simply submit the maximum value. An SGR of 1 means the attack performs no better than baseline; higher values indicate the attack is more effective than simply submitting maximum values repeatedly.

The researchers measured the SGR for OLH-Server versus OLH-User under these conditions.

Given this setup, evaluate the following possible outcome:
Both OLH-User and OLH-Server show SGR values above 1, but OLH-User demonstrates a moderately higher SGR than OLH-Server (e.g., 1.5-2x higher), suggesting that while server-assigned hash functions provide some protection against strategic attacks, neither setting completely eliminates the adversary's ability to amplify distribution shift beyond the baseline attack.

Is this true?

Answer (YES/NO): YES